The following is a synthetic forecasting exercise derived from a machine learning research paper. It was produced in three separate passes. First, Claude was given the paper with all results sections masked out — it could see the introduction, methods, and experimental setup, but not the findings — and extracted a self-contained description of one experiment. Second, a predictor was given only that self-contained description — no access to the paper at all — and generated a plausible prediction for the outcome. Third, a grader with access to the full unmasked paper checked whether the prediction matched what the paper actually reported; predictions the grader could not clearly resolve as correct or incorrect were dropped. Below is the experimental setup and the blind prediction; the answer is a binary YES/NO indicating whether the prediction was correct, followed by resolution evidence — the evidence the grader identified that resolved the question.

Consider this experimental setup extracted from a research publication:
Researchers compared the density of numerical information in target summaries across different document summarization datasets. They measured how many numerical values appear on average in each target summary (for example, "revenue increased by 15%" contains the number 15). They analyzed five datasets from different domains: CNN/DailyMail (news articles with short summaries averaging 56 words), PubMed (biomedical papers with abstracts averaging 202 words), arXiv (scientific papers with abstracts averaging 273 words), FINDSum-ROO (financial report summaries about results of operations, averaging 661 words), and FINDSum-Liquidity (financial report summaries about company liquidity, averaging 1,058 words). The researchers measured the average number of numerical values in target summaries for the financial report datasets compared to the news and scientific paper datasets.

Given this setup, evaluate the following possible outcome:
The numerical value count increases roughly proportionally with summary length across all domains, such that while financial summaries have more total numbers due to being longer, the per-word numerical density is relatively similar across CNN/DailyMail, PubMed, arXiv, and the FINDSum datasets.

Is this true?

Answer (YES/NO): NO